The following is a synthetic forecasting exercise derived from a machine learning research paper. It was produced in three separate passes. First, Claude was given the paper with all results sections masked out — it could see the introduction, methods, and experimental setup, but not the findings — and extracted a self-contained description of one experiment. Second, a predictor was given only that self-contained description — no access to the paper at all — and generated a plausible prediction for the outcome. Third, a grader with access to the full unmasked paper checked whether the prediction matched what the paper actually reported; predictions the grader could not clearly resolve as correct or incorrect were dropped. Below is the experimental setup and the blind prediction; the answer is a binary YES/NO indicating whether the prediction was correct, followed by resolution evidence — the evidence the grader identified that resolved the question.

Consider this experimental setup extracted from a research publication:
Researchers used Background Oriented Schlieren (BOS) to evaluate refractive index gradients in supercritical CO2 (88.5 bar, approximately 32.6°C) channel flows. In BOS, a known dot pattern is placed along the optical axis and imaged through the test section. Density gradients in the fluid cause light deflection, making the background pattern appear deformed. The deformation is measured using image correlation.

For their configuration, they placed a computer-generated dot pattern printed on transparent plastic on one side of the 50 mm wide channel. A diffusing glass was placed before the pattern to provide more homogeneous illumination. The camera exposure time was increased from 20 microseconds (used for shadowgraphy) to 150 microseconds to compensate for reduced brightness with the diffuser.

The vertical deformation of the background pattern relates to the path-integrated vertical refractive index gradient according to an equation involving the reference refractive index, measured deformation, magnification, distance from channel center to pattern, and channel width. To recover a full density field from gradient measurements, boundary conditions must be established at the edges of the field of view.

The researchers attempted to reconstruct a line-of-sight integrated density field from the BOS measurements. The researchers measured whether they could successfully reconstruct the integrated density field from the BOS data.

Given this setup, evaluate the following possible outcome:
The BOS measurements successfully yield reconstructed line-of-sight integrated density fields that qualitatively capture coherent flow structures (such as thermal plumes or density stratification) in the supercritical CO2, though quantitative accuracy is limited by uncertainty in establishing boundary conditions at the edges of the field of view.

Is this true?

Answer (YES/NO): NO